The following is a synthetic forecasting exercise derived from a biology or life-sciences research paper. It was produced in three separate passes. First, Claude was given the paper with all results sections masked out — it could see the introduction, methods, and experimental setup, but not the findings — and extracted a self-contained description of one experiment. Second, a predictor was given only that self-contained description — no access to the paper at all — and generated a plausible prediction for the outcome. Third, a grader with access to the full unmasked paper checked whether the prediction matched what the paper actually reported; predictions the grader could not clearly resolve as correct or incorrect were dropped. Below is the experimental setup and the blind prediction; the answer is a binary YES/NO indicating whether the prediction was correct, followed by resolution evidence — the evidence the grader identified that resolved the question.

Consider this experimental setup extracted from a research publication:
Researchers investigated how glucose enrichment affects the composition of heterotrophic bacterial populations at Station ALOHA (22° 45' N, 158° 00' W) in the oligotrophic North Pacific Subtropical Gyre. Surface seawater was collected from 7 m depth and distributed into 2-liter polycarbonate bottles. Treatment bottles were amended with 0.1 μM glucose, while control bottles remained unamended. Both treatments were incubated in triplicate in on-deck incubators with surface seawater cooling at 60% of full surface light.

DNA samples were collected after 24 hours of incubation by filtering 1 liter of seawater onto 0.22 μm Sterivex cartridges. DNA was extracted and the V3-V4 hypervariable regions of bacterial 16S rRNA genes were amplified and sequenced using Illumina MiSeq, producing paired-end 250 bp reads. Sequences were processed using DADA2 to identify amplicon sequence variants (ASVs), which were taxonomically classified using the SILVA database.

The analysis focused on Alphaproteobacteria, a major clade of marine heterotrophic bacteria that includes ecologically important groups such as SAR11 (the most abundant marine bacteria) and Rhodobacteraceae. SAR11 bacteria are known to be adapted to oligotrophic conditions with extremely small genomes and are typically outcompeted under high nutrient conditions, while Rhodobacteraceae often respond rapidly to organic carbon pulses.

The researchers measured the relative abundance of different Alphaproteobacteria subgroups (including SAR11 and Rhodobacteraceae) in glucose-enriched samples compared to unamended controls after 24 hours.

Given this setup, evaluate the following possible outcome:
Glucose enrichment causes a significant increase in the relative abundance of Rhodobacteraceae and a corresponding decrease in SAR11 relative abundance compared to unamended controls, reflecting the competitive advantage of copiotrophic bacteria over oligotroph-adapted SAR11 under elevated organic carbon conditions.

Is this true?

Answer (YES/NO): NO